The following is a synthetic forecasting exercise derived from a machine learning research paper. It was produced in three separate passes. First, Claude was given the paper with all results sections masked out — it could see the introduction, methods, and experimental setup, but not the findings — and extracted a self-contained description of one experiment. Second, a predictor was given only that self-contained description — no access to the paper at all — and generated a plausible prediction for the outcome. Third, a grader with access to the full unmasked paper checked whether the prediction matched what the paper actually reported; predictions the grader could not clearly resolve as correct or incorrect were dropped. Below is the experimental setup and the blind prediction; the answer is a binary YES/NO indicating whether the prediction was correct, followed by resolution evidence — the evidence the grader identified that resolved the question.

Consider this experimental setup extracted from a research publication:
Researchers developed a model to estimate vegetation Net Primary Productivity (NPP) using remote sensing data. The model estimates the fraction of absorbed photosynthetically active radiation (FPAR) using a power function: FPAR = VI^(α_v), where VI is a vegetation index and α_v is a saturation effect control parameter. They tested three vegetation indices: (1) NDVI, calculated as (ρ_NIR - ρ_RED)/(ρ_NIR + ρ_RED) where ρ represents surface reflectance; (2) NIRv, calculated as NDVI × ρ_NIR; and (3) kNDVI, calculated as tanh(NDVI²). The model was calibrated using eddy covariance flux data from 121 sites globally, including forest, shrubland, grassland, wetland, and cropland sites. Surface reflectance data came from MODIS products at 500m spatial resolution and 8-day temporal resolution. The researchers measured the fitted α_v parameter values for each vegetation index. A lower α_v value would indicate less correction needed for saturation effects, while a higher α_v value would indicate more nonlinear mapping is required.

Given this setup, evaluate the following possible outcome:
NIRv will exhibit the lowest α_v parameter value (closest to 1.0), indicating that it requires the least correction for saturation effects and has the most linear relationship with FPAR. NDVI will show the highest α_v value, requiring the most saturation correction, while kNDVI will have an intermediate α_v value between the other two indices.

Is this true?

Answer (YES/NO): NO